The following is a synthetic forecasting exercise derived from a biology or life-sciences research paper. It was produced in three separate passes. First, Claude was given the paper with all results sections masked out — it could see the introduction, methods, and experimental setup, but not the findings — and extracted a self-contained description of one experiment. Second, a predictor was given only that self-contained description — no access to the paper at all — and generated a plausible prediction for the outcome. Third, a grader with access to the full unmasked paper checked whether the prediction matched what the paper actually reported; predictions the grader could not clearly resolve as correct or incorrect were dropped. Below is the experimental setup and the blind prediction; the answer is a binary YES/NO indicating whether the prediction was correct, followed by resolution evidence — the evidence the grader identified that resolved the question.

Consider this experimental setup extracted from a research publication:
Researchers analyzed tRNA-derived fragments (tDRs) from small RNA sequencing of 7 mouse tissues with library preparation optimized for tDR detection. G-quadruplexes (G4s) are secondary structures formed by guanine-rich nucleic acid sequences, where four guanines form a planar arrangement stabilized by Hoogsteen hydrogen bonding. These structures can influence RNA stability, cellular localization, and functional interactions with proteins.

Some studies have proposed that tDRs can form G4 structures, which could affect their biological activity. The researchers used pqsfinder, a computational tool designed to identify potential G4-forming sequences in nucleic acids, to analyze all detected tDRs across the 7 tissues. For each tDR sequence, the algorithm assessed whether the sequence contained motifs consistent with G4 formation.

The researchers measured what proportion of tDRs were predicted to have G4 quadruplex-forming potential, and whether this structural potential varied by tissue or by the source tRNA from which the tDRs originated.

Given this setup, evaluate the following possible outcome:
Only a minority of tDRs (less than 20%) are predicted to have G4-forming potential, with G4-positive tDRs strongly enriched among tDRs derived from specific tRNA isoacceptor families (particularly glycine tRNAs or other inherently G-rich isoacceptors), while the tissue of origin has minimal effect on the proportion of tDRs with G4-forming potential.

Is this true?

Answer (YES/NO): NO